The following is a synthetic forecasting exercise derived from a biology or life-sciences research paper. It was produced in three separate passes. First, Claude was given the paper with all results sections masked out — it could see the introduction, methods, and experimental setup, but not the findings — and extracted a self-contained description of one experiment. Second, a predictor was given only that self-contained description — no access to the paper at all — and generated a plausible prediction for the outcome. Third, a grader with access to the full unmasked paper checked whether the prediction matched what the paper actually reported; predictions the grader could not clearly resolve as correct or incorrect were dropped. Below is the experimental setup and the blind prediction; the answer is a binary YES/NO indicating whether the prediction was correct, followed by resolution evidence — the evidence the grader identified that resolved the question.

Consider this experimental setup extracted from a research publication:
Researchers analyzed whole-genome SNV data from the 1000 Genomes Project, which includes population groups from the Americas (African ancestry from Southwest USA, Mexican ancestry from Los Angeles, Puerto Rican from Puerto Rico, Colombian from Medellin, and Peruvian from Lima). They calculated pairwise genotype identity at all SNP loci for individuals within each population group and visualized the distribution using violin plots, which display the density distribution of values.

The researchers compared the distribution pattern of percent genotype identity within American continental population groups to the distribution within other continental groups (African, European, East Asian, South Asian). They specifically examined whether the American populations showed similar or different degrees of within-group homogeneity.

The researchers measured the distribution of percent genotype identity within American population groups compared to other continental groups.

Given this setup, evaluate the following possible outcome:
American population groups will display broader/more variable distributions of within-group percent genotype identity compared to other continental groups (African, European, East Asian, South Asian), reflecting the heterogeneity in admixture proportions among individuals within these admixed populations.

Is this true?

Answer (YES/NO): YES